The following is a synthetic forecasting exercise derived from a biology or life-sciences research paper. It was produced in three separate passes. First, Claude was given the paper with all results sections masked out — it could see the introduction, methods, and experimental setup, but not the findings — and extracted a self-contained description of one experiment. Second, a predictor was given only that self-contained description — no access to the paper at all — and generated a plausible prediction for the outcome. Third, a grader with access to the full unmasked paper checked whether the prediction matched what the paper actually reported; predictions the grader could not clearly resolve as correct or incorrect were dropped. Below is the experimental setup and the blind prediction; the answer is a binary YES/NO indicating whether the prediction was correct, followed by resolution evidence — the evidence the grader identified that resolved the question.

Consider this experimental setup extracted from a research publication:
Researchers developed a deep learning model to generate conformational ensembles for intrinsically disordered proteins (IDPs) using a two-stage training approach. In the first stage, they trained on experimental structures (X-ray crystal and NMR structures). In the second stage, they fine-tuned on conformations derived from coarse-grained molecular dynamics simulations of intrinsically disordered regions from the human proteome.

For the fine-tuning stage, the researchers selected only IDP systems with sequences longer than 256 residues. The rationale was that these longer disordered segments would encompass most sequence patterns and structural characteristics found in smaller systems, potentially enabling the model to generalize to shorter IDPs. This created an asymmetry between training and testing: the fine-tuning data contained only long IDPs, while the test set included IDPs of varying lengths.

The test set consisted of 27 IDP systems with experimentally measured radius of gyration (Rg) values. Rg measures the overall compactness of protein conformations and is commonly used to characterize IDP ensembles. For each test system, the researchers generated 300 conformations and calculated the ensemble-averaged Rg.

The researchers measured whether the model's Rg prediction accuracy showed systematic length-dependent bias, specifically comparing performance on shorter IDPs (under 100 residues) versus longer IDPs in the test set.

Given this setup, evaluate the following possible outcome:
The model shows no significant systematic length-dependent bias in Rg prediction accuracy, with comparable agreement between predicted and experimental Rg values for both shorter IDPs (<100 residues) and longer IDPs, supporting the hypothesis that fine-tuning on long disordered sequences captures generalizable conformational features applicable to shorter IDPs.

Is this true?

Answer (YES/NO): NO